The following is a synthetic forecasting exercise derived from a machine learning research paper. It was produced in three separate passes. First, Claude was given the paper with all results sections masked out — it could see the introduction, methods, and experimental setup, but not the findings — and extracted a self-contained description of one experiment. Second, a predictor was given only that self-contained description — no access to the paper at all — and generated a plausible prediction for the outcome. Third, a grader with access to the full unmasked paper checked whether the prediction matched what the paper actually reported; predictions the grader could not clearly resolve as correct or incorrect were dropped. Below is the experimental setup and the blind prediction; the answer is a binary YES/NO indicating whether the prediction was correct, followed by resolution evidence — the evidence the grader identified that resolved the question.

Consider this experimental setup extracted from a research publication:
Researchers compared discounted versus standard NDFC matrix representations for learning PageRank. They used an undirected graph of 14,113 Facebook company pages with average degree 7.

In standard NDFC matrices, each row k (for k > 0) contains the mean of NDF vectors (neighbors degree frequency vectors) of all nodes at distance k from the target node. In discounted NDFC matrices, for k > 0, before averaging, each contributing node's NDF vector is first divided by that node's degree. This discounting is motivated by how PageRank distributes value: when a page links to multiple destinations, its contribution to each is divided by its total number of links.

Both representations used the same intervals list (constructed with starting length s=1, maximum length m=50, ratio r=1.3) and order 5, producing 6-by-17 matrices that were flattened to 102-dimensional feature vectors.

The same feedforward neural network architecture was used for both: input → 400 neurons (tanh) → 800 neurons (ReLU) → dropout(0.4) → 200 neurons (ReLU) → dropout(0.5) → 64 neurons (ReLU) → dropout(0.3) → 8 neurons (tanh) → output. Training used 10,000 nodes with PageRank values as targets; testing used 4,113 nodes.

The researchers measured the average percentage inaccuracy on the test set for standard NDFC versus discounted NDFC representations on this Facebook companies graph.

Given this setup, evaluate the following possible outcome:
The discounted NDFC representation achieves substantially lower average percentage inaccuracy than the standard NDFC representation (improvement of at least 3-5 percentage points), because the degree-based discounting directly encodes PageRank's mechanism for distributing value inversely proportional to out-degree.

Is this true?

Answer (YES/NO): NO